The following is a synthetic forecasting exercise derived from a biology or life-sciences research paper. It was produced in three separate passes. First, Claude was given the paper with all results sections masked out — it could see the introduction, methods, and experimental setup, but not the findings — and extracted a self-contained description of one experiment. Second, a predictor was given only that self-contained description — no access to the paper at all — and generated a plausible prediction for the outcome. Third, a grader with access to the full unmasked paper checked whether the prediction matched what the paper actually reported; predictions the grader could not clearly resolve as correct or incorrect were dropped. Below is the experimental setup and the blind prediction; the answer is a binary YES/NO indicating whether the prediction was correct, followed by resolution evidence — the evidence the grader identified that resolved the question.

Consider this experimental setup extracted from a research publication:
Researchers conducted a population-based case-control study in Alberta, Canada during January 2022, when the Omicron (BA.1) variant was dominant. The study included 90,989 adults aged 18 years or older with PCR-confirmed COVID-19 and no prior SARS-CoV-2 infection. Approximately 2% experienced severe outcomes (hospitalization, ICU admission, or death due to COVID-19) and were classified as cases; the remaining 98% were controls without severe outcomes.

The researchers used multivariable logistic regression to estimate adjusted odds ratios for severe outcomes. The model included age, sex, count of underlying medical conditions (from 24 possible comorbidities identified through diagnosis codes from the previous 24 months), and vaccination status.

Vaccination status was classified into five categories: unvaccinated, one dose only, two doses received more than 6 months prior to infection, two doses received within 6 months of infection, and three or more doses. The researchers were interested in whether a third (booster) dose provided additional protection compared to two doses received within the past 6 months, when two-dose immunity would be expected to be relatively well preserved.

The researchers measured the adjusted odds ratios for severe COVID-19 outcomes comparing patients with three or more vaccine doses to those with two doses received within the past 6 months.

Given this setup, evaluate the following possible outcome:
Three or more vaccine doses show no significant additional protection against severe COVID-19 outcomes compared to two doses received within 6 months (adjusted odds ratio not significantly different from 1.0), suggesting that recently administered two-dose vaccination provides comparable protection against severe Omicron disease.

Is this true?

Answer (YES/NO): NO